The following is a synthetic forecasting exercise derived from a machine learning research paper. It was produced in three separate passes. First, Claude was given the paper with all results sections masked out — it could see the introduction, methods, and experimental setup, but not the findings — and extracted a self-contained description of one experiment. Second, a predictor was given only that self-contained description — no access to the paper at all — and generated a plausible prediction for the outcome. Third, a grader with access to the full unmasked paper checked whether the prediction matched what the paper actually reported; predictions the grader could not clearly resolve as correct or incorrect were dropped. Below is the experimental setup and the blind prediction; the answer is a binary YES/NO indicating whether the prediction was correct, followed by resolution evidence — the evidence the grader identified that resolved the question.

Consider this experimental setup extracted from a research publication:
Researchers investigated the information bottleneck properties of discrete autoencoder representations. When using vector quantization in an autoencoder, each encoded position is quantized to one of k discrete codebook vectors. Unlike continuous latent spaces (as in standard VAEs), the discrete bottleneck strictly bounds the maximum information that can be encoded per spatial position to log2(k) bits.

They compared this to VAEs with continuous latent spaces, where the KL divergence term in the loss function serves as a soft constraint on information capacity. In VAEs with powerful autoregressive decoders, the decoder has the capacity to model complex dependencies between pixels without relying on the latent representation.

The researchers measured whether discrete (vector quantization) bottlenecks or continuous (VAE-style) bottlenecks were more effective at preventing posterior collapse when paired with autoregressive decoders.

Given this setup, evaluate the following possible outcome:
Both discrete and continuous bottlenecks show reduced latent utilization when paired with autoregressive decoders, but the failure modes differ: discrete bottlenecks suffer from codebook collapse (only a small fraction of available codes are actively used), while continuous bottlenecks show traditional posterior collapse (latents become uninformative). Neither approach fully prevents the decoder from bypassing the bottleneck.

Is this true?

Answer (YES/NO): NO